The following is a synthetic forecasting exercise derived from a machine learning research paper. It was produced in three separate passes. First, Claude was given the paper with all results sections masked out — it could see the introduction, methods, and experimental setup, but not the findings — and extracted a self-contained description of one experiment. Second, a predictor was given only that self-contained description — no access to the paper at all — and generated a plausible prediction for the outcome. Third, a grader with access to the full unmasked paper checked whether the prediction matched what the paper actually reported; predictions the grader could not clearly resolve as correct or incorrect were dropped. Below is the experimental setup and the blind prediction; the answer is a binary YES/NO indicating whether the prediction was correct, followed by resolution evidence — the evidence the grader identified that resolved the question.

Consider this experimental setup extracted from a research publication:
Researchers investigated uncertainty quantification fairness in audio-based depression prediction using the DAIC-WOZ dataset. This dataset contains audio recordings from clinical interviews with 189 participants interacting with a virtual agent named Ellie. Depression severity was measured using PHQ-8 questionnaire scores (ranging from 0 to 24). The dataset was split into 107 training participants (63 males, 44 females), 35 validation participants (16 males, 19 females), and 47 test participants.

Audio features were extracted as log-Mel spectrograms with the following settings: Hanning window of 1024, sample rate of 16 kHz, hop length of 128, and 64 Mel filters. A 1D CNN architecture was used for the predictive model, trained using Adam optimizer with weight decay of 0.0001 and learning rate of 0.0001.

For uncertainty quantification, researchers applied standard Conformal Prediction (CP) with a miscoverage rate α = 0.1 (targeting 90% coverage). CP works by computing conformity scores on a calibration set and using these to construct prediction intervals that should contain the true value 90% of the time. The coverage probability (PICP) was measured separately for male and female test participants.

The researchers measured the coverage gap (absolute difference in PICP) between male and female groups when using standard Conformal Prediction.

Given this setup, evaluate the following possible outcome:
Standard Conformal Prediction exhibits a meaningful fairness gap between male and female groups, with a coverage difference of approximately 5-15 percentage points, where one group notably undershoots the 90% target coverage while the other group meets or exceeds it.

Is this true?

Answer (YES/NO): NO